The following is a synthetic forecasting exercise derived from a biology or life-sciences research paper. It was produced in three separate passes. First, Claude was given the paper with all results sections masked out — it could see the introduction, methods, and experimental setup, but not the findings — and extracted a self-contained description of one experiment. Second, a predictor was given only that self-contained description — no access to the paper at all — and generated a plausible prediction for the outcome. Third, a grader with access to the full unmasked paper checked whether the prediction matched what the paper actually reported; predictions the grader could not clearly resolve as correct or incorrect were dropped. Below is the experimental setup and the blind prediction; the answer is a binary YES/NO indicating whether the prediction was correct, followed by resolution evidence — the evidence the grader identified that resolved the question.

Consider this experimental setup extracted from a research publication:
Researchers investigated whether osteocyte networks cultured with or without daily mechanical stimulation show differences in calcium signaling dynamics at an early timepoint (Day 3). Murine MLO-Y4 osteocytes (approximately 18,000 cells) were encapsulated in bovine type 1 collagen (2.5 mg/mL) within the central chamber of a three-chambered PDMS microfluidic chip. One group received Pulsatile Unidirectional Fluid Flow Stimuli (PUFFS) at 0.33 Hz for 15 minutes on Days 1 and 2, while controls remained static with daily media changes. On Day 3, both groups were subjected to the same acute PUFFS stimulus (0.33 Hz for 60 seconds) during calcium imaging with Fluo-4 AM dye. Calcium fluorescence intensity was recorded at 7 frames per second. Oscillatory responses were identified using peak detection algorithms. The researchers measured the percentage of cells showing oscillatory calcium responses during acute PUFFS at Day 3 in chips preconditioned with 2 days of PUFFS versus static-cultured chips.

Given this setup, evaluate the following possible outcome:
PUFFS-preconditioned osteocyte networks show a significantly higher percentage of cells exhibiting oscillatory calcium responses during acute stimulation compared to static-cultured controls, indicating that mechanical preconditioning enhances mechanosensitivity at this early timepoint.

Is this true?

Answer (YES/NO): YES